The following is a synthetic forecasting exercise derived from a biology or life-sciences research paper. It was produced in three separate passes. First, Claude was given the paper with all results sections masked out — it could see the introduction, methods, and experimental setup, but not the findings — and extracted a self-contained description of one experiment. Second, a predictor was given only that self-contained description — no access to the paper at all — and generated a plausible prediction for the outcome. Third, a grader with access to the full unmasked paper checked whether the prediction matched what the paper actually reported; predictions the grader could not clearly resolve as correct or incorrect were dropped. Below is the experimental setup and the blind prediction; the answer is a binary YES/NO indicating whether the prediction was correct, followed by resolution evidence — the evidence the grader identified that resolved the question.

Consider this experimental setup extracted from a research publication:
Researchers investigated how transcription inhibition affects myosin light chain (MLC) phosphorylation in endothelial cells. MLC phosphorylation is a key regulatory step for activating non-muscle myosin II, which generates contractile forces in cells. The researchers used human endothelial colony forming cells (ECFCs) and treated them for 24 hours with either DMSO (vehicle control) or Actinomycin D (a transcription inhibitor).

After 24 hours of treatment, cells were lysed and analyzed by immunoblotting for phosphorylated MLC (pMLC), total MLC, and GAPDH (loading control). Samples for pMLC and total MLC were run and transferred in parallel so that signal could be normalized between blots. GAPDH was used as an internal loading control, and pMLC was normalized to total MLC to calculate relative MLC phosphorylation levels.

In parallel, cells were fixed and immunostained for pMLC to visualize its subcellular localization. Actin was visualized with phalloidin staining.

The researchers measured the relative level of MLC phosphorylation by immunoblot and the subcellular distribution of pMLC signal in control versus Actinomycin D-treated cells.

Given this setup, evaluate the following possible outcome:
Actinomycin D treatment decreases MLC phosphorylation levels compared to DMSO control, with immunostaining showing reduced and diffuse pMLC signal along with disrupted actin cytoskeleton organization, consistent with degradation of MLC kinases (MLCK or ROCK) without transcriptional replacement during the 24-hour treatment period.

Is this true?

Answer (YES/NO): NO